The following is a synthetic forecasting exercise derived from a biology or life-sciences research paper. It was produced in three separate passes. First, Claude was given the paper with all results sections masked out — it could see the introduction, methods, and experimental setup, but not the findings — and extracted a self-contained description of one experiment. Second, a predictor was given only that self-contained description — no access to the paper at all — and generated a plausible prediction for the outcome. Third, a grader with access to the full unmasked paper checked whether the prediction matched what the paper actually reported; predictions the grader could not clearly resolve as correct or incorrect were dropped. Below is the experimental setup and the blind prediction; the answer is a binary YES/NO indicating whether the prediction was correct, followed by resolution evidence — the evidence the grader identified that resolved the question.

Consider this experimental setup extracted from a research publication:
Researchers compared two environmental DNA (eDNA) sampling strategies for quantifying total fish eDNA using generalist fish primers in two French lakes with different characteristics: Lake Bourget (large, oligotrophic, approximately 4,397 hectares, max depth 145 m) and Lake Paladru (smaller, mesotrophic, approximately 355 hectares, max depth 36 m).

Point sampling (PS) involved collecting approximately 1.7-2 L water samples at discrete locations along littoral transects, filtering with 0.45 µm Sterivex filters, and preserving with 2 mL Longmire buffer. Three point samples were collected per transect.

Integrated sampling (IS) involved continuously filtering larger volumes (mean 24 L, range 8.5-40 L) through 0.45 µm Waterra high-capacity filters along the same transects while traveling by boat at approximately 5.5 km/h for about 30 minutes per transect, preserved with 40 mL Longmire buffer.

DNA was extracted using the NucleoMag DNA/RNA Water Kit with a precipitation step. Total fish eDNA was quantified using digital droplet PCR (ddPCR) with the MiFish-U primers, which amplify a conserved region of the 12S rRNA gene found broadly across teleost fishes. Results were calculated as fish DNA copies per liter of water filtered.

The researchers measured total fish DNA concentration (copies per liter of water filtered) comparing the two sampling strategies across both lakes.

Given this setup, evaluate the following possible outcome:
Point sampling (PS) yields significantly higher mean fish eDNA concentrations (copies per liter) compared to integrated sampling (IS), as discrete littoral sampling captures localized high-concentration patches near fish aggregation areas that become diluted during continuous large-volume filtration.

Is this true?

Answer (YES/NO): YES